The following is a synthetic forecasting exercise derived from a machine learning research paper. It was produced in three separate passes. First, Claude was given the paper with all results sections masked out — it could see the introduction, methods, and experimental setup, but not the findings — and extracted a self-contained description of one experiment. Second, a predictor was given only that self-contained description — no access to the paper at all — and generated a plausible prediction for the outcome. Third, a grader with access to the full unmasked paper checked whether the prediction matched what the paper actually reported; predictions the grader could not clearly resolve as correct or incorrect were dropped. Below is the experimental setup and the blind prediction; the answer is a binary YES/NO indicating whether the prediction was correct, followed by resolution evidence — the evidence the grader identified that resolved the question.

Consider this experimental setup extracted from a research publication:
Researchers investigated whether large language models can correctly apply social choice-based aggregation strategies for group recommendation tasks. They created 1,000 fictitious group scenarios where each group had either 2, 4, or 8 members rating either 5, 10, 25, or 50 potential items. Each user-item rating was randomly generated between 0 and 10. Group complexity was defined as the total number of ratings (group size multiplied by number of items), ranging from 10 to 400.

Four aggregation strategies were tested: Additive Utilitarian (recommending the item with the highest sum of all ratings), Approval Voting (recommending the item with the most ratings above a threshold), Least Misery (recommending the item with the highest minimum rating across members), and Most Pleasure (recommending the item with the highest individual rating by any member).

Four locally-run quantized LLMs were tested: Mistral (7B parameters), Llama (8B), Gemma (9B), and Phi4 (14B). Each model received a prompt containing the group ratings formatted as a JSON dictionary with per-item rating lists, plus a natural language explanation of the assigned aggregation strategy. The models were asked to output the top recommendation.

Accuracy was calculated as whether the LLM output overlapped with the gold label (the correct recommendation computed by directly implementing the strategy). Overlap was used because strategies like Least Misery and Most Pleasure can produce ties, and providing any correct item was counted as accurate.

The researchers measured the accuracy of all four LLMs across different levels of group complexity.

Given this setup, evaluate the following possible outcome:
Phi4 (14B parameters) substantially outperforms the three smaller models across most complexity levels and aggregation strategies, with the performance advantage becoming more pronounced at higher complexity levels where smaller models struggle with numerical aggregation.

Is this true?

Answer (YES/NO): NO